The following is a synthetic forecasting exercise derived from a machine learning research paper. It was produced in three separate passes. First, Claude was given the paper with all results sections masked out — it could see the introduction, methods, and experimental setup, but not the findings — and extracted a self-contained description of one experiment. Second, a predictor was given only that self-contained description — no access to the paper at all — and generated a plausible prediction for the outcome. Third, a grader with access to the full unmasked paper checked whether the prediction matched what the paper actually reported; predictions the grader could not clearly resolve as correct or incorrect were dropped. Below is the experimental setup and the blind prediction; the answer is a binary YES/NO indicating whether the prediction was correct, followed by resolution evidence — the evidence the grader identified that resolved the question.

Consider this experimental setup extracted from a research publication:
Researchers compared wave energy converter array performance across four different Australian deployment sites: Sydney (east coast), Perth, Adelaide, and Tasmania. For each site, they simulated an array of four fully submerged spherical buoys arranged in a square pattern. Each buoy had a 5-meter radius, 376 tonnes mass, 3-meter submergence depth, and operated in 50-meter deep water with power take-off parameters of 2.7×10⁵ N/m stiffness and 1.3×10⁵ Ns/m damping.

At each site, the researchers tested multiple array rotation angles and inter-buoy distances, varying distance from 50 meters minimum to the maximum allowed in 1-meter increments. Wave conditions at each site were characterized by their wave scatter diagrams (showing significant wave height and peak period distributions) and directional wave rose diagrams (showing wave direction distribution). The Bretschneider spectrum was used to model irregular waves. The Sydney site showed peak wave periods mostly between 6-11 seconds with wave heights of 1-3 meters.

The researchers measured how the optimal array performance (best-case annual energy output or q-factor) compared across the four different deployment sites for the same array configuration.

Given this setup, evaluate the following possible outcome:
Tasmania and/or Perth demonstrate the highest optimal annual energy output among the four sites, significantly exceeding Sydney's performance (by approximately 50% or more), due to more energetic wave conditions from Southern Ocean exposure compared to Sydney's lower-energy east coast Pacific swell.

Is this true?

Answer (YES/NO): NO